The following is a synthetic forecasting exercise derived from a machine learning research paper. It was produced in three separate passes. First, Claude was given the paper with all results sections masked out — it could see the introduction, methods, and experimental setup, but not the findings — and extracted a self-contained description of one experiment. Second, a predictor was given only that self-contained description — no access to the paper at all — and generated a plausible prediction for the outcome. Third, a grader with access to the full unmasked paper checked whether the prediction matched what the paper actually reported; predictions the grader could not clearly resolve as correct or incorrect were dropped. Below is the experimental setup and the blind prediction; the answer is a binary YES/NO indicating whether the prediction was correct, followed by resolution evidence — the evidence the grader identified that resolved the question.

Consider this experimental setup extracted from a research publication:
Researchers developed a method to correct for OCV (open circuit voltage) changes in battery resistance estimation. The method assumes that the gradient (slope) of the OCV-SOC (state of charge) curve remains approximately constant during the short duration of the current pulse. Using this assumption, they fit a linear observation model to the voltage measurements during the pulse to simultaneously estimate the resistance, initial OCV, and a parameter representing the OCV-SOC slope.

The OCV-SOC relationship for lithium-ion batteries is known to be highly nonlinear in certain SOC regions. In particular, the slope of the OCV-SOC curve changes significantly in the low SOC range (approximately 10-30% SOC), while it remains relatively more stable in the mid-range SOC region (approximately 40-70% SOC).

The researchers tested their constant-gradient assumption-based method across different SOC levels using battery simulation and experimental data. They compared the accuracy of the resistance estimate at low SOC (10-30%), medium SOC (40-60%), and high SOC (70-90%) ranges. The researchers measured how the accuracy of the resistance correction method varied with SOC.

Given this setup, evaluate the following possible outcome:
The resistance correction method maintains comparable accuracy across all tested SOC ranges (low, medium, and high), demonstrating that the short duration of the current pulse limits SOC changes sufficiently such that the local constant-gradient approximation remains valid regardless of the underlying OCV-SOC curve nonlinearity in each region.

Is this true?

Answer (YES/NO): NO